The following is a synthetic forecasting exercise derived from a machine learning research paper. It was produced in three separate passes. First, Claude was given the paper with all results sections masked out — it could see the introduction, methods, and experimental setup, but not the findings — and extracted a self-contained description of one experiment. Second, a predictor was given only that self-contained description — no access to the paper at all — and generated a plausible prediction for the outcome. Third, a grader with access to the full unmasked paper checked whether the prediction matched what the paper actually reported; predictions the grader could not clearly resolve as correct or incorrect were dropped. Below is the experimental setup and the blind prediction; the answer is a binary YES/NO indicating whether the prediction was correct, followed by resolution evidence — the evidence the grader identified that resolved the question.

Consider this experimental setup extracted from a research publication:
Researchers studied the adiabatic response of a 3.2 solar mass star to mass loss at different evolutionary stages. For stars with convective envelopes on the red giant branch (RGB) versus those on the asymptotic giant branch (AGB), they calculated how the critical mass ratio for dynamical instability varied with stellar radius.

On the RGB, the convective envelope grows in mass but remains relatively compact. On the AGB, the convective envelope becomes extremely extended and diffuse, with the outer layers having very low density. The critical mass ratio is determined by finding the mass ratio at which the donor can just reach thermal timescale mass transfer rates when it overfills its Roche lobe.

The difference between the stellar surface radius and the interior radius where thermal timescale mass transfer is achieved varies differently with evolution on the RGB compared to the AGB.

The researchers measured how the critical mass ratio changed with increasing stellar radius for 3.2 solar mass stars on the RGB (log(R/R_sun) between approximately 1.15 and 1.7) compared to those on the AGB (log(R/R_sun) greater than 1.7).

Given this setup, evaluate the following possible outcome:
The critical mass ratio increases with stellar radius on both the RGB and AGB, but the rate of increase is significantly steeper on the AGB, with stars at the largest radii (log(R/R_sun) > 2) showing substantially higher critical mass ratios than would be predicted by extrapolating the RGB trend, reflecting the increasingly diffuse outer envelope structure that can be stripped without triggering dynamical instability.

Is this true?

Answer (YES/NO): NO